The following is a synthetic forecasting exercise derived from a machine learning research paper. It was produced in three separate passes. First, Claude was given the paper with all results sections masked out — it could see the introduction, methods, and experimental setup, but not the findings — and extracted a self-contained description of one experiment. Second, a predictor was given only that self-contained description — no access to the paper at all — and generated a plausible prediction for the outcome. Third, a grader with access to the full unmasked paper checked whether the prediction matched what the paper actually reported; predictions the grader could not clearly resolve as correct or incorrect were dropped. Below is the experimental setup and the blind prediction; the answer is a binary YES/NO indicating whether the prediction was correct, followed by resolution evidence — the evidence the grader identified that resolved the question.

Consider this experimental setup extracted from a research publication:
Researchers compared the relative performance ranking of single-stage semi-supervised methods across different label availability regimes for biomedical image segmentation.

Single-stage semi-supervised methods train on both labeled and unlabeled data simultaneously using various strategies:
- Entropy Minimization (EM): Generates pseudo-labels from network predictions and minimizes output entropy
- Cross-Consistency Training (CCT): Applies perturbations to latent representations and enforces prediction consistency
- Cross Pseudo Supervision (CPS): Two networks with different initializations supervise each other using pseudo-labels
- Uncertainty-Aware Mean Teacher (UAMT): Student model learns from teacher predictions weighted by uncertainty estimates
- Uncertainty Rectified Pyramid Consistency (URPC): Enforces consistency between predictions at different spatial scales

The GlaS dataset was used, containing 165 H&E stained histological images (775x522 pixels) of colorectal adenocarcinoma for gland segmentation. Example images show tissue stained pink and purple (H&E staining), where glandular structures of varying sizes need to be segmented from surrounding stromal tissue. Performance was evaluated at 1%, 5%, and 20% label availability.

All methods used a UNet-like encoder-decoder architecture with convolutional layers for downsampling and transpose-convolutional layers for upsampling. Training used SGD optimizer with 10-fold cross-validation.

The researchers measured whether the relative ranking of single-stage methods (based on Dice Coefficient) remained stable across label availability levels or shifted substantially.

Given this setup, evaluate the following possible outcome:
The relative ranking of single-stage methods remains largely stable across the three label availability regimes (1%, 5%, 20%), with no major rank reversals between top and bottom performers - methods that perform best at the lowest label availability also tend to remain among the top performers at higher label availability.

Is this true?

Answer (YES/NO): NO